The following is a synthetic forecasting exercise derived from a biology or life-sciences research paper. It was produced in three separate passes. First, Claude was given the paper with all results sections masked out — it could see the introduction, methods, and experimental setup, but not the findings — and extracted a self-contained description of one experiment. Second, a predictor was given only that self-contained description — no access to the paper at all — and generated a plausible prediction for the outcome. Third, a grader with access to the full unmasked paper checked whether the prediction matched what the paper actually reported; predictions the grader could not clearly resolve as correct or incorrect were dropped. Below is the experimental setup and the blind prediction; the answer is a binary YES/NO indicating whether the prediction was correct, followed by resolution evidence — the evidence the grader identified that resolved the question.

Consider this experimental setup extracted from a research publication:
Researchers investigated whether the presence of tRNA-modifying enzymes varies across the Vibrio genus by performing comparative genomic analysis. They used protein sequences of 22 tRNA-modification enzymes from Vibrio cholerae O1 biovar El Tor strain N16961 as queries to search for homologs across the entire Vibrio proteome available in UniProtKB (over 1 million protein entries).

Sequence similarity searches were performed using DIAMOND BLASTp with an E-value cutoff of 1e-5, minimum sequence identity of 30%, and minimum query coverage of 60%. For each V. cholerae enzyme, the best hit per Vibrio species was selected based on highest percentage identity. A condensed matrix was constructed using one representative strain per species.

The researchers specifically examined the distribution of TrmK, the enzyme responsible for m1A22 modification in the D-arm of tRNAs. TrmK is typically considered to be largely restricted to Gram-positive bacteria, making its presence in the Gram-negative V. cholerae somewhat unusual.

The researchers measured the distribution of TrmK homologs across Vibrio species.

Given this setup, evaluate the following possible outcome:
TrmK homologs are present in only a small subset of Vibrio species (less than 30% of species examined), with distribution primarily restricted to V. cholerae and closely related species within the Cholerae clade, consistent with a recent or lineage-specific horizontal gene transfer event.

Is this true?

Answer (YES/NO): NO